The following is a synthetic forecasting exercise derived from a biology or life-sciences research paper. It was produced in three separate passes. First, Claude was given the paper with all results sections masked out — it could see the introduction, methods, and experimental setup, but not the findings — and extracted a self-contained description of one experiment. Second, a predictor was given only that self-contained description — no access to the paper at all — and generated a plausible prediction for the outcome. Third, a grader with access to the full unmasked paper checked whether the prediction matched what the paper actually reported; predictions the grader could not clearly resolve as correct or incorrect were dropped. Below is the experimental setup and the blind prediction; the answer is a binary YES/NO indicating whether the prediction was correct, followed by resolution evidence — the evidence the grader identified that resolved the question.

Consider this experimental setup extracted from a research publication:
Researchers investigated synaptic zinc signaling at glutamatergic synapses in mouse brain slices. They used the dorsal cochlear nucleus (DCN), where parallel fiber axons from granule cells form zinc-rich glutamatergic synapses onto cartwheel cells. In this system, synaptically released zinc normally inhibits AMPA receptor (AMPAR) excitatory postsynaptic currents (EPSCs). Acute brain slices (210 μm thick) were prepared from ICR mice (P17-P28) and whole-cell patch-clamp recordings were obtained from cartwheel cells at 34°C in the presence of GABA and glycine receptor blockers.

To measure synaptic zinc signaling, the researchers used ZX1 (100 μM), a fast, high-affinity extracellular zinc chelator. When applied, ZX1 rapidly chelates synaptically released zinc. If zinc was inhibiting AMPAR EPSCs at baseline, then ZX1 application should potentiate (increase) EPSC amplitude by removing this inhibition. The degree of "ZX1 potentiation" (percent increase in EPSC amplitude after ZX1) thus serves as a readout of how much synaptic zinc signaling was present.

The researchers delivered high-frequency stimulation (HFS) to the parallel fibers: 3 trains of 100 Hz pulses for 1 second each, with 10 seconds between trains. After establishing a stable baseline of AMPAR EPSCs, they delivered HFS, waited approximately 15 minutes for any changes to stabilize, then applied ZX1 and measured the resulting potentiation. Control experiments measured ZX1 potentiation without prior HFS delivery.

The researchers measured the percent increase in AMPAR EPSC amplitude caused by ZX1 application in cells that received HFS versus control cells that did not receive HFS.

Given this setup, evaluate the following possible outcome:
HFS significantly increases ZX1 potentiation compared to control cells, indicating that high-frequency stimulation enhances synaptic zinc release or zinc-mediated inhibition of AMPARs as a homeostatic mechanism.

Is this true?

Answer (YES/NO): NO